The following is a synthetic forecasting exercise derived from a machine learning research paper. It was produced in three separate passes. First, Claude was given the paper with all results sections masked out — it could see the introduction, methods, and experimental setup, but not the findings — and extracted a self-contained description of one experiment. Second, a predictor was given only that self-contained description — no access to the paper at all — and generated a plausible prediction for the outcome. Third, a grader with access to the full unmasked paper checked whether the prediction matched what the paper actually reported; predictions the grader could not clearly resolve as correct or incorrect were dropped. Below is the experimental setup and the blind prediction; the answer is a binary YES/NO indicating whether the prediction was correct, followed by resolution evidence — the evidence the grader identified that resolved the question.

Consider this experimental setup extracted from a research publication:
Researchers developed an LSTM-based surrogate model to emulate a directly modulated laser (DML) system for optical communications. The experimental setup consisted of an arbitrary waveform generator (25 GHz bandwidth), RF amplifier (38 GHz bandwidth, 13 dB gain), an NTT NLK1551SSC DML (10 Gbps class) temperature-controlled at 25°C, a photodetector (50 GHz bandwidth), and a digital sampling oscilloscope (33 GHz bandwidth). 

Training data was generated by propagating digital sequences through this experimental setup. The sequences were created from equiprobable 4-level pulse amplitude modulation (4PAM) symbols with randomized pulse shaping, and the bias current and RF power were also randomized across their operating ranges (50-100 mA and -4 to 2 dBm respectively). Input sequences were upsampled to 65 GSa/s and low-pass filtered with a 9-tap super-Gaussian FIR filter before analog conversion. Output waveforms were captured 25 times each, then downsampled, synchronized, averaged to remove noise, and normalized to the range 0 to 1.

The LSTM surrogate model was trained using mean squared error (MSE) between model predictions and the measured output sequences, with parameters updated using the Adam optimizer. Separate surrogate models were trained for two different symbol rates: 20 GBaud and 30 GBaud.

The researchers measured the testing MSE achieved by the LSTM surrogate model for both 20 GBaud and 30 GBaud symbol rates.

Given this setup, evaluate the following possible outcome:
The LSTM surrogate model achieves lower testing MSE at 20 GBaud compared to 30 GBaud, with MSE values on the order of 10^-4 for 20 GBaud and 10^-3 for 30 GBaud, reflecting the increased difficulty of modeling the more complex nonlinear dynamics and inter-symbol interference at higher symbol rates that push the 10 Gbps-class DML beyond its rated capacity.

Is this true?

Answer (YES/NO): NO